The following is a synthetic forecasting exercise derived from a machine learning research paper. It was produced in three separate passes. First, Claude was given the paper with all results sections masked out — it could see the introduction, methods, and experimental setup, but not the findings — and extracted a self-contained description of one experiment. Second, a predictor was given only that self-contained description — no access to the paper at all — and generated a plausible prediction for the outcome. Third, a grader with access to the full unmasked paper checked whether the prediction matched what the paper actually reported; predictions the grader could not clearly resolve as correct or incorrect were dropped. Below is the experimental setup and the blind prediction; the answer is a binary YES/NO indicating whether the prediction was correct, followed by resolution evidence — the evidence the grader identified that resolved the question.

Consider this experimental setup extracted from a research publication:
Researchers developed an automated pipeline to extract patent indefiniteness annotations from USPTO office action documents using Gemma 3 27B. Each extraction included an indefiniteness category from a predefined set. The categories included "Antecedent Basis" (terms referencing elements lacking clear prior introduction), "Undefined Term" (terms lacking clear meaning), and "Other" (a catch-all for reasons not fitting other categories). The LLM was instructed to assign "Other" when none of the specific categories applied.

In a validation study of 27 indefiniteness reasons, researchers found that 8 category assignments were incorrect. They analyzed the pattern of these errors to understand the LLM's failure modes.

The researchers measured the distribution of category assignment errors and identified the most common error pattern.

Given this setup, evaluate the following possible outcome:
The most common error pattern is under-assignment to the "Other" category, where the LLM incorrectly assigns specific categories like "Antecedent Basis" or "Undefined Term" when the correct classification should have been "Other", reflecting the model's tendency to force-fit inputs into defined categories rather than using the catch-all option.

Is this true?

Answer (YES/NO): YES